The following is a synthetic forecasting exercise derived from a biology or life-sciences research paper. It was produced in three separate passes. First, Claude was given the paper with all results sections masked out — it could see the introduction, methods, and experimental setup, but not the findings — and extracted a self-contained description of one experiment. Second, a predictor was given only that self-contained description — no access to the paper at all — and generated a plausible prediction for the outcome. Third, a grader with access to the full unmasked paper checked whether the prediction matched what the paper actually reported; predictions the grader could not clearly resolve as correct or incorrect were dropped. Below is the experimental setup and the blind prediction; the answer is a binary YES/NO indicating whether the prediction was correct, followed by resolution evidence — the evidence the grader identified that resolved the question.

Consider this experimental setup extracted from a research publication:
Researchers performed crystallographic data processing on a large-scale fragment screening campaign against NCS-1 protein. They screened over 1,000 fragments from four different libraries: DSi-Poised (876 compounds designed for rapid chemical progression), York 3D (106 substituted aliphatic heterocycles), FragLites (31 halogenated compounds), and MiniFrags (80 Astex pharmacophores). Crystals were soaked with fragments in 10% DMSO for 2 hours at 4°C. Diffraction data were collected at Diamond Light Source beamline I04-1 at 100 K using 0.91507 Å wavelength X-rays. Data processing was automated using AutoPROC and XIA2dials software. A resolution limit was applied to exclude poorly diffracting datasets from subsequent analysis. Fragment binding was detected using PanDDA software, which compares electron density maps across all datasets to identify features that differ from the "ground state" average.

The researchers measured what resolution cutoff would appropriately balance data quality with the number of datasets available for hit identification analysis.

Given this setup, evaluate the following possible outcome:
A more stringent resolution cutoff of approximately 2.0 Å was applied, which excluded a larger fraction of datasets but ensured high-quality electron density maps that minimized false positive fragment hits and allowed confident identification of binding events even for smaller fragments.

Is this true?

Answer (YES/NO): NO